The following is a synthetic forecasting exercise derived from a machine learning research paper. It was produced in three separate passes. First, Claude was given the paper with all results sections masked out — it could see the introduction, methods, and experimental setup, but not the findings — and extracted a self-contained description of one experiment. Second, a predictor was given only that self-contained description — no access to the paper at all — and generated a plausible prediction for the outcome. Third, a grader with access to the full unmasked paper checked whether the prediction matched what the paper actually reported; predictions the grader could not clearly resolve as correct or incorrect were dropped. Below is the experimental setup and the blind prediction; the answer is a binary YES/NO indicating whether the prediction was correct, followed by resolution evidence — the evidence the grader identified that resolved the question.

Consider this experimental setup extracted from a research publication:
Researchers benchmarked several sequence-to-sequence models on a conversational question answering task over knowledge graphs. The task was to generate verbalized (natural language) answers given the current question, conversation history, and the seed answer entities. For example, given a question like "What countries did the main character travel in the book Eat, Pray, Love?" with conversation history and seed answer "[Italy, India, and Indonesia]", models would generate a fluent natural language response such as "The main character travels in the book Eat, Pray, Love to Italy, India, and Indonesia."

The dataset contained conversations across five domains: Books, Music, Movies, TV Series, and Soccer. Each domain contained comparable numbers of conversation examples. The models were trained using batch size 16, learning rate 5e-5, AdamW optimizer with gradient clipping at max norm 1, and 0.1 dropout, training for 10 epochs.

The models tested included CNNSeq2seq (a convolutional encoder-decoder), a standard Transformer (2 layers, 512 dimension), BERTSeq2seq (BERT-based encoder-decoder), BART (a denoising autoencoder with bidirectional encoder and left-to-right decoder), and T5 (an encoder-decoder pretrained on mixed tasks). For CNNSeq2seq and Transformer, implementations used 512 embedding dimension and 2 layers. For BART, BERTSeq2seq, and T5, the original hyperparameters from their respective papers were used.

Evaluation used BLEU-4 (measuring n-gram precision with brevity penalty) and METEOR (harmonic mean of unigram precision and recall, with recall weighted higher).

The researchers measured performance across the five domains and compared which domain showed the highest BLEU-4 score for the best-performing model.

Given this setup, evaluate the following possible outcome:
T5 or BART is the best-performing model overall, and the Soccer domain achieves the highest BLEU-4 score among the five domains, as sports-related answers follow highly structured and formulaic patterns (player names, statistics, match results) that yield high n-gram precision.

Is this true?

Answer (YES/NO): NO